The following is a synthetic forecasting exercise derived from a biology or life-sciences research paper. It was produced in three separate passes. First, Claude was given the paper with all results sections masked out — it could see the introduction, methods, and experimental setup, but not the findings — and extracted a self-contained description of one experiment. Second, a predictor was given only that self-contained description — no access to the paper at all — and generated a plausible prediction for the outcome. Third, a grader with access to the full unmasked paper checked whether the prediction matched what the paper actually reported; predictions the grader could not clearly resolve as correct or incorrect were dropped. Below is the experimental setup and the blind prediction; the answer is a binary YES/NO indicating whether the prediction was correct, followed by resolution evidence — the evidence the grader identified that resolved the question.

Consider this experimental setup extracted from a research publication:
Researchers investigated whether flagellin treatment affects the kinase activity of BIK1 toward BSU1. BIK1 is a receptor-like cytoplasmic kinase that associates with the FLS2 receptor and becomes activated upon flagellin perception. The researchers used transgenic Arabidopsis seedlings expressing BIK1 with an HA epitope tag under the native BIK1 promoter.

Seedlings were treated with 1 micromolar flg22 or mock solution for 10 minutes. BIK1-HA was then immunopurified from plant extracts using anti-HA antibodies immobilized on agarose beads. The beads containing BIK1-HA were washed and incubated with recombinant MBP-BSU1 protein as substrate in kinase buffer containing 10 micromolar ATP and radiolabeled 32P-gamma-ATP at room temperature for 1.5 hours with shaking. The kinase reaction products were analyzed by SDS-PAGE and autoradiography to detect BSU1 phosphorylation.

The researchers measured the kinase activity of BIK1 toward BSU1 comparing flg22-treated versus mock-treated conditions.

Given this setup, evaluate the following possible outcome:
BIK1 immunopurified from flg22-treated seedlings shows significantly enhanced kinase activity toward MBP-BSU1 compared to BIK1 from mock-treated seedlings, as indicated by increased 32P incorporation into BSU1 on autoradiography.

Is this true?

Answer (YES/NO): YES